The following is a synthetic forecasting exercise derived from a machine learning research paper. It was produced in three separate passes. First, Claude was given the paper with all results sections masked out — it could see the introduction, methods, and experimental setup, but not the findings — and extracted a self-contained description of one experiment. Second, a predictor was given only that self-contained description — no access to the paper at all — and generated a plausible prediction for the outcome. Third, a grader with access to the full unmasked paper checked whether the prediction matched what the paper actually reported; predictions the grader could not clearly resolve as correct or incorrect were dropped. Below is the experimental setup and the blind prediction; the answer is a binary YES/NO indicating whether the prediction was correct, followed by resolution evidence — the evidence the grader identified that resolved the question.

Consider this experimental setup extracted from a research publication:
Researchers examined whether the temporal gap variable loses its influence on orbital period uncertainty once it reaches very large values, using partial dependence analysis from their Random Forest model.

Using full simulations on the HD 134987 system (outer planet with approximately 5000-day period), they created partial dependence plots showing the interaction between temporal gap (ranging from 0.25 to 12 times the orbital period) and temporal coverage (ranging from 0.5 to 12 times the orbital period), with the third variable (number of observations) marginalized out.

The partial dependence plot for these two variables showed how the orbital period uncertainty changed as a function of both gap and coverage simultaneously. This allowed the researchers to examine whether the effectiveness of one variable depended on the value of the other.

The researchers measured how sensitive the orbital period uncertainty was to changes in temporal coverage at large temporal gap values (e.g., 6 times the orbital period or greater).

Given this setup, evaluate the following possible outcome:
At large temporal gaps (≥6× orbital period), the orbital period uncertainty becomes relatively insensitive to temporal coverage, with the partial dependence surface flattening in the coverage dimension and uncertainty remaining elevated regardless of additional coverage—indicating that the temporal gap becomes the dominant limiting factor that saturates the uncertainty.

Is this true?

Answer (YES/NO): NO